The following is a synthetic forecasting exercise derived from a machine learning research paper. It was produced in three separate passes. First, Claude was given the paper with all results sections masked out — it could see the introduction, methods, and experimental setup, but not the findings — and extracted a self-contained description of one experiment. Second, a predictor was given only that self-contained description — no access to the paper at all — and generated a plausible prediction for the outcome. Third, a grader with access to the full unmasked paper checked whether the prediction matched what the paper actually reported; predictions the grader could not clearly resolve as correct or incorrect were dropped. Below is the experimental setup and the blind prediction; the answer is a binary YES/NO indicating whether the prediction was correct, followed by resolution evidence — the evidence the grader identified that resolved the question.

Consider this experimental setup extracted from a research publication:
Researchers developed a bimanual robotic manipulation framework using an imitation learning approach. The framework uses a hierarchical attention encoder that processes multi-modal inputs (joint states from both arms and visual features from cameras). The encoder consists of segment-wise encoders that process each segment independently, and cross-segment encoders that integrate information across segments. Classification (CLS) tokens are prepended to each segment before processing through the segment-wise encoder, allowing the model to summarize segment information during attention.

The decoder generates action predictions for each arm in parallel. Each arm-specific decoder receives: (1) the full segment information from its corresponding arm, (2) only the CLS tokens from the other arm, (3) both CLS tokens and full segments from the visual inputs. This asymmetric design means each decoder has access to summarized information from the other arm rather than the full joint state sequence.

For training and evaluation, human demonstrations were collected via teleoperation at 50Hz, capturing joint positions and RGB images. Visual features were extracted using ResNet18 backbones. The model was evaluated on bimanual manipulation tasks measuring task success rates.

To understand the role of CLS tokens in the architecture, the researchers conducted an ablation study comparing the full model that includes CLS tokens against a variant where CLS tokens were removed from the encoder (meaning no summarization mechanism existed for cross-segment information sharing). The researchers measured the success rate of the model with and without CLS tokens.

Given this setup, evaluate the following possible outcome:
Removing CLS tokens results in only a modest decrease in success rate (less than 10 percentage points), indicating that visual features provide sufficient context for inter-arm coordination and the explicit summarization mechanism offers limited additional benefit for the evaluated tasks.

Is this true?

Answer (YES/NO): NO